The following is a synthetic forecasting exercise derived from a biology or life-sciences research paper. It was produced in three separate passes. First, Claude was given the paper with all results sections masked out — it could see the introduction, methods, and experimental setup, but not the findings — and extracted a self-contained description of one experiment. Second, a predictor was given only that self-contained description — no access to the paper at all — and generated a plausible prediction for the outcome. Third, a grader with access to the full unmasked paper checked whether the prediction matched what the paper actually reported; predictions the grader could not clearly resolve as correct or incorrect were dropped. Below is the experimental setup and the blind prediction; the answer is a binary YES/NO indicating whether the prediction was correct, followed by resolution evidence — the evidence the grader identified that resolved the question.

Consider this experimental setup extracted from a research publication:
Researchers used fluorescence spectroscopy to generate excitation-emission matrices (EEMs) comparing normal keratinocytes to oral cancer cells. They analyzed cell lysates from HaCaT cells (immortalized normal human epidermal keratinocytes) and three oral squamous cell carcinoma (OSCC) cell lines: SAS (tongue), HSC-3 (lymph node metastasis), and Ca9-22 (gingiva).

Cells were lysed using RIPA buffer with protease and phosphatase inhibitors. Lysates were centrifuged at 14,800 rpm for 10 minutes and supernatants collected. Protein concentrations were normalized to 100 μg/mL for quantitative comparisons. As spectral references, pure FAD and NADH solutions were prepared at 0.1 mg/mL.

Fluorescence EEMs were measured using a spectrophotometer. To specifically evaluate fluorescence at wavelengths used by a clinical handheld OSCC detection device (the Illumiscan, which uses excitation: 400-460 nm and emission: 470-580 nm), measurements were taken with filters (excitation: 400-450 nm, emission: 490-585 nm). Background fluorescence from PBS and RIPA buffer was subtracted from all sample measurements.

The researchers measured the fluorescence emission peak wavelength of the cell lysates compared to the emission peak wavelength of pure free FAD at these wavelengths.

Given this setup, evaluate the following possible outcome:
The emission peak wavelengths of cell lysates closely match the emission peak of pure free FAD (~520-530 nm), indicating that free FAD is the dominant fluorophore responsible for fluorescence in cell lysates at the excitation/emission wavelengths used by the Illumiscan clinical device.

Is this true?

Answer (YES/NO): NO